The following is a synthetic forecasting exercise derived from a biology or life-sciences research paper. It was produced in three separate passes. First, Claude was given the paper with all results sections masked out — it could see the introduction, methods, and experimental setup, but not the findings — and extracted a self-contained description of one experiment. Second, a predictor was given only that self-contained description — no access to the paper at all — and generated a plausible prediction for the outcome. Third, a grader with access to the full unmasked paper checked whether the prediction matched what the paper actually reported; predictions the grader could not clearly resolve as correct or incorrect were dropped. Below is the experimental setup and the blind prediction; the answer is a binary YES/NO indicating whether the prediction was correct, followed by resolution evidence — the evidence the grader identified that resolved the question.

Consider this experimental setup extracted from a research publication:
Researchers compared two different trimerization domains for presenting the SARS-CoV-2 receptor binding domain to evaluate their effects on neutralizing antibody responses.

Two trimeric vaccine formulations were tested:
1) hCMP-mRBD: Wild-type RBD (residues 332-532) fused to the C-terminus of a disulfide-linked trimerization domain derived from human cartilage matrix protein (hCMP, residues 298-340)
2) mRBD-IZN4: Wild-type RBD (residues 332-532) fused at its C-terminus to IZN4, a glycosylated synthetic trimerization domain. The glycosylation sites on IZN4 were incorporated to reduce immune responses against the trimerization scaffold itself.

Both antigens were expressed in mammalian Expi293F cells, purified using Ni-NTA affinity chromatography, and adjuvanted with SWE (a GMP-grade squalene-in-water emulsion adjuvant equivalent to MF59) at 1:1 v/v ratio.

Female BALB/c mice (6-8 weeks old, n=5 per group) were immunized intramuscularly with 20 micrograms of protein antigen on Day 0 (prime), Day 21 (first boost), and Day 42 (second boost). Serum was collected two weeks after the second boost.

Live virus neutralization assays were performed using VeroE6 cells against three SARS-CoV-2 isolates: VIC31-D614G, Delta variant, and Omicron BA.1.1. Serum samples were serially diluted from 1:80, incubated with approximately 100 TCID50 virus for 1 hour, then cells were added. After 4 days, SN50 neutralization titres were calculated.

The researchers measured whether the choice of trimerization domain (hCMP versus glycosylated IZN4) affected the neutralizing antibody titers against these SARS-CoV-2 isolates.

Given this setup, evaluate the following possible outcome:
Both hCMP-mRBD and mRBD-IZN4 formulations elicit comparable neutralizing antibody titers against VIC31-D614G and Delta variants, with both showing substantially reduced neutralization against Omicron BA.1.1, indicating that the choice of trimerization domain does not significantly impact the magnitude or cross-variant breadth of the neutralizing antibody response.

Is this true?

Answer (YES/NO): YES